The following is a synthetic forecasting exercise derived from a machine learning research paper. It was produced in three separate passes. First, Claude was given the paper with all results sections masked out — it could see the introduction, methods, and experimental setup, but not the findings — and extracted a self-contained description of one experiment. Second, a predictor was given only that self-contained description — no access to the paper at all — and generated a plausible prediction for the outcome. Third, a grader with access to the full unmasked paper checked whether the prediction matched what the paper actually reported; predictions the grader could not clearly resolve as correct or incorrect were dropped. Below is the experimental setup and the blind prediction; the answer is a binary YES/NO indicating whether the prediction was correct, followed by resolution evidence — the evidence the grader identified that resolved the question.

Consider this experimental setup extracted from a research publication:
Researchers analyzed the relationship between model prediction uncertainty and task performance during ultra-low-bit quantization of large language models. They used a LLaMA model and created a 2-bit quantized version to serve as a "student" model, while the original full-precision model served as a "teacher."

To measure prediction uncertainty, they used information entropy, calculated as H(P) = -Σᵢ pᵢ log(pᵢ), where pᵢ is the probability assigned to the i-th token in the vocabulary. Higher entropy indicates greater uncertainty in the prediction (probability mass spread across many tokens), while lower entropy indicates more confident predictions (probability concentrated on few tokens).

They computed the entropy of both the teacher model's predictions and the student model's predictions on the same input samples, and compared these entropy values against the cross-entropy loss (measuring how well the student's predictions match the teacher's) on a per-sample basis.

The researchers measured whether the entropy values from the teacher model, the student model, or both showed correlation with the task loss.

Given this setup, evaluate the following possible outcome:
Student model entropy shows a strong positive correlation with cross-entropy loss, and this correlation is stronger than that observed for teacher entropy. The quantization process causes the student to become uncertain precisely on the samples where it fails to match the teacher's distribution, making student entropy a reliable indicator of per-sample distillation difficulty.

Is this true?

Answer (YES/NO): NO